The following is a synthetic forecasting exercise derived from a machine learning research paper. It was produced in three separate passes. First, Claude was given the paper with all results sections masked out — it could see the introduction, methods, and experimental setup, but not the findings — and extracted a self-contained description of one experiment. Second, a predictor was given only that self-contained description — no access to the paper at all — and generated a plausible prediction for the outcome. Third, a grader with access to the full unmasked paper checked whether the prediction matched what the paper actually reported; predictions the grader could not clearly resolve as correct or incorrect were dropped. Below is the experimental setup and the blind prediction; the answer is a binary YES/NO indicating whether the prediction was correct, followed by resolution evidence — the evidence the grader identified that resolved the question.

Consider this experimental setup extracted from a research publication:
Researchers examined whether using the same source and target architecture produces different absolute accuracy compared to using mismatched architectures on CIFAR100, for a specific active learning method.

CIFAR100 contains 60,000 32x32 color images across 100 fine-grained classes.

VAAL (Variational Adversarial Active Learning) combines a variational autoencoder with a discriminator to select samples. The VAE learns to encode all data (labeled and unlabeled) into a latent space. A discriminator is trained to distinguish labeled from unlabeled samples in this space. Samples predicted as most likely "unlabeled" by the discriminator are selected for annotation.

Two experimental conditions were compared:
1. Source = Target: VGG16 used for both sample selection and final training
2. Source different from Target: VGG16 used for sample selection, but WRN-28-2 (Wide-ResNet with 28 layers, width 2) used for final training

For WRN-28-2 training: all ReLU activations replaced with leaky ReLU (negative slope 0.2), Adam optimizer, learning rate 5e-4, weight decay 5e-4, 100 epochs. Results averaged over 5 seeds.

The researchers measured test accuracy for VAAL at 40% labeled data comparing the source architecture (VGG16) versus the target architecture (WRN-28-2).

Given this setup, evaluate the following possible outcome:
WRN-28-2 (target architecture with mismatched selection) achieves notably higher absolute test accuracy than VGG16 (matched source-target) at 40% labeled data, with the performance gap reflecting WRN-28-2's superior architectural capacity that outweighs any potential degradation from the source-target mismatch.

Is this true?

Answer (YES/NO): YES